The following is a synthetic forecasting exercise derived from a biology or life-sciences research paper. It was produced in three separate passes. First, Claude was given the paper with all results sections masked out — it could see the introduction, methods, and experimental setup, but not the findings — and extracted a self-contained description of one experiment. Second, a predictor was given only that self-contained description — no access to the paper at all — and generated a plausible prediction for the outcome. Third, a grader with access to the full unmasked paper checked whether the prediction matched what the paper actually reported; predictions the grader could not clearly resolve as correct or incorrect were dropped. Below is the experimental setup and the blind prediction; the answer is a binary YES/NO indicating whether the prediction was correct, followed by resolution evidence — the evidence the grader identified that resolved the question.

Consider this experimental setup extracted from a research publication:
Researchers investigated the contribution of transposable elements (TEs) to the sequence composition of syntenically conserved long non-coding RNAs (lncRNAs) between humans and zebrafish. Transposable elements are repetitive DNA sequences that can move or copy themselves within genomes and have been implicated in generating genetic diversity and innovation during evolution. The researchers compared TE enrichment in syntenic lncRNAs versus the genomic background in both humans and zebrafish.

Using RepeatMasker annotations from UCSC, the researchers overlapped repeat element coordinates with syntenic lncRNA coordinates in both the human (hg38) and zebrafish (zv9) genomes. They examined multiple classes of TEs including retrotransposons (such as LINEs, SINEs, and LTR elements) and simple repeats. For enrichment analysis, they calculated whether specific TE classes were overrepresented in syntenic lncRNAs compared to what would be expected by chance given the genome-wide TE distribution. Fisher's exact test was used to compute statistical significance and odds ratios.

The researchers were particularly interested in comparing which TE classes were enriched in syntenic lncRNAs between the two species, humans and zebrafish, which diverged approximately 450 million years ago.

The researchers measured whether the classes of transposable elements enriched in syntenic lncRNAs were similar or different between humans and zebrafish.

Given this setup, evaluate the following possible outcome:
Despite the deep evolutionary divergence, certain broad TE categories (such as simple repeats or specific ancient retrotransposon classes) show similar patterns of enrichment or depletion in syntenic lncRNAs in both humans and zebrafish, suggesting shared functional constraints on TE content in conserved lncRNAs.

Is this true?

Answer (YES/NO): NO